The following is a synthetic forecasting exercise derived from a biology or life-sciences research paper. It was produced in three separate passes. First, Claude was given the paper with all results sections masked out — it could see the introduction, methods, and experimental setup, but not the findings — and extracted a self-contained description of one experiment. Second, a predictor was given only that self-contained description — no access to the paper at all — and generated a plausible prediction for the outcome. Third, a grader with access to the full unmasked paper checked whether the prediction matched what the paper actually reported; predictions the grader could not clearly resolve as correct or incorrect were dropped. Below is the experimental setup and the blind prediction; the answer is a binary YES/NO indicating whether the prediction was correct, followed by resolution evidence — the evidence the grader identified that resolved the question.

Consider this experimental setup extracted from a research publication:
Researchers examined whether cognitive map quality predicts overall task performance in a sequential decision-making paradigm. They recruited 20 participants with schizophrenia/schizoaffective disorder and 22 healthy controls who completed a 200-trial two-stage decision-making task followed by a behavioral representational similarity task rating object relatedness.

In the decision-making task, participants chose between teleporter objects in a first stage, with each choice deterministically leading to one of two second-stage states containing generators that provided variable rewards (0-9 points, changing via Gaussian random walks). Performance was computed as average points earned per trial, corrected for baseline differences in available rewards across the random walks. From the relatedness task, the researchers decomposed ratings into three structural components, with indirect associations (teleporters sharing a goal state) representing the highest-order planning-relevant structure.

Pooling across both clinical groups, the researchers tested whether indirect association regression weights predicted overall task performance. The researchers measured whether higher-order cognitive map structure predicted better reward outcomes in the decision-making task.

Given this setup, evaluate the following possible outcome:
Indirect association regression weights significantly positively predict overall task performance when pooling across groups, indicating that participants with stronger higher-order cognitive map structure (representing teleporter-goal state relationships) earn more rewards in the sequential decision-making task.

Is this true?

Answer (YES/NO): NO